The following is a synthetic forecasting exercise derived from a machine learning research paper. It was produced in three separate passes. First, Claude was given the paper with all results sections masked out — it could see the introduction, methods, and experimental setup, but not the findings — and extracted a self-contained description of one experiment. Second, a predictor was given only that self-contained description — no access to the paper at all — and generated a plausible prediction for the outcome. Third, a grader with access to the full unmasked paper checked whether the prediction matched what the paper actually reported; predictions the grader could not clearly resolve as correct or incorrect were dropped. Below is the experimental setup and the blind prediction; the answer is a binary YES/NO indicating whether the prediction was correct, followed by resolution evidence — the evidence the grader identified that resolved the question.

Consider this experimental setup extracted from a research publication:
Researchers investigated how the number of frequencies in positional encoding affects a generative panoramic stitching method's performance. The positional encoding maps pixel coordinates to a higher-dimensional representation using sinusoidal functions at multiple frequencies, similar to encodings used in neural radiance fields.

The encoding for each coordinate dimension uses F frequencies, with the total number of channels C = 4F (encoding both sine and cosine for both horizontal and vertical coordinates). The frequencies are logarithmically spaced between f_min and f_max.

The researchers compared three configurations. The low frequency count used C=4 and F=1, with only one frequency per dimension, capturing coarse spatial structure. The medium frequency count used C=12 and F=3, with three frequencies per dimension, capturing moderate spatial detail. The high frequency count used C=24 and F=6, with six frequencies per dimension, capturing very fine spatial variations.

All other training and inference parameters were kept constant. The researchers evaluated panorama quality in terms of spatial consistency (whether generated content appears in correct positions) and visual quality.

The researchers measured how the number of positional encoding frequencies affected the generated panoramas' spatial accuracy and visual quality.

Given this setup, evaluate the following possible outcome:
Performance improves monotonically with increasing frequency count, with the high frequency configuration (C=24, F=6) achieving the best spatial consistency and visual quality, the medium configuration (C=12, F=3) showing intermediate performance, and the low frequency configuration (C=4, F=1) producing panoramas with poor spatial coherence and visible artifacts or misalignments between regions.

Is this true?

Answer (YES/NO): NO